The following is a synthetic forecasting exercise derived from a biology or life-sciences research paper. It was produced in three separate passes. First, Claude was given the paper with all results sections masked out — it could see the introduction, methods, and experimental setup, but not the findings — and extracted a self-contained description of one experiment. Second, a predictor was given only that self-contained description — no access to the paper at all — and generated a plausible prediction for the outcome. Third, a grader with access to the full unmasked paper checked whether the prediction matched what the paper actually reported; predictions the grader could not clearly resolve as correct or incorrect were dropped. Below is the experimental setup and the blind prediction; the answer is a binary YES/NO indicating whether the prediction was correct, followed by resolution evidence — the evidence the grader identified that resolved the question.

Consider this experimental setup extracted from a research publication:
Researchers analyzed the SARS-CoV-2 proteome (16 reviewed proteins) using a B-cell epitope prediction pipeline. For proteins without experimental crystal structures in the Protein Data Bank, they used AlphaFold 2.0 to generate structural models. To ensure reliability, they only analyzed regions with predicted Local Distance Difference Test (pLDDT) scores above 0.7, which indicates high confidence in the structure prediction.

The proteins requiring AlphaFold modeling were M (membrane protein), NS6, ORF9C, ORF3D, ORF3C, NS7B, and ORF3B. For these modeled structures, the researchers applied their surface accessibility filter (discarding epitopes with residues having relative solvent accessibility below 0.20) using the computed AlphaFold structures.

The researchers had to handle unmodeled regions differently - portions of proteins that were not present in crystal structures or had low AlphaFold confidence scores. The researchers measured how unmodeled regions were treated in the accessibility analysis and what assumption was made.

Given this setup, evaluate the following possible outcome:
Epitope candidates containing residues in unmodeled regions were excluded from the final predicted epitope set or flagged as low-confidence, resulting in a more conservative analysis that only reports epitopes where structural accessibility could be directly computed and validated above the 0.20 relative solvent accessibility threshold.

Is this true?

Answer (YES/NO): NO